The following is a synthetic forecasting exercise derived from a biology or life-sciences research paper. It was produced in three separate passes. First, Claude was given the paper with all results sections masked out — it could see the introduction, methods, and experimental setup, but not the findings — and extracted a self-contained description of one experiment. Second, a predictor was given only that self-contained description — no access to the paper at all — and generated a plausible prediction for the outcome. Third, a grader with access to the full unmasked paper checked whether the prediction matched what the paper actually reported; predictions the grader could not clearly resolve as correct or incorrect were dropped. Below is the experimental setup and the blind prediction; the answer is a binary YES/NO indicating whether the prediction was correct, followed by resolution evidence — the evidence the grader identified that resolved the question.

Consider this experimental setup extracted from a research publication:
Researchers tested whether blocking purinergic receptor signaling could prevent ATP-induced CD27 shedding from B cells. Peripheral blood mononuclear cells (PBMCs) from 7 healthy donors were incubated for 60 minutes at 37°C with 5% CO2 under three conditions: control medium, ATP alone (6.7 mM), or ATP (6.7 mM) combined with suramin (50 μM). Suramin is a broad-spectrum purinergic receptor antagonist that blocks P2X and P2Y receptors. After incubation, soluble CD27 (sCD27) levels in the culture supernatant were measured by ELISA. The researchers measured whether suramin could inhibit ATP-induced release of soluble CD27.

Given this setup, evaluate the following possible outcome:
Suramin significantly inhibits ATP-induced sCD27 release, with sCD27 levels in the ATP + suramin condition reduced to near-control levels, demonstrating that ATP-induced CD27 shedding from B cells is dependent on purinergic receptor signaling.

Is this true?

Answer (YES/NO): NO